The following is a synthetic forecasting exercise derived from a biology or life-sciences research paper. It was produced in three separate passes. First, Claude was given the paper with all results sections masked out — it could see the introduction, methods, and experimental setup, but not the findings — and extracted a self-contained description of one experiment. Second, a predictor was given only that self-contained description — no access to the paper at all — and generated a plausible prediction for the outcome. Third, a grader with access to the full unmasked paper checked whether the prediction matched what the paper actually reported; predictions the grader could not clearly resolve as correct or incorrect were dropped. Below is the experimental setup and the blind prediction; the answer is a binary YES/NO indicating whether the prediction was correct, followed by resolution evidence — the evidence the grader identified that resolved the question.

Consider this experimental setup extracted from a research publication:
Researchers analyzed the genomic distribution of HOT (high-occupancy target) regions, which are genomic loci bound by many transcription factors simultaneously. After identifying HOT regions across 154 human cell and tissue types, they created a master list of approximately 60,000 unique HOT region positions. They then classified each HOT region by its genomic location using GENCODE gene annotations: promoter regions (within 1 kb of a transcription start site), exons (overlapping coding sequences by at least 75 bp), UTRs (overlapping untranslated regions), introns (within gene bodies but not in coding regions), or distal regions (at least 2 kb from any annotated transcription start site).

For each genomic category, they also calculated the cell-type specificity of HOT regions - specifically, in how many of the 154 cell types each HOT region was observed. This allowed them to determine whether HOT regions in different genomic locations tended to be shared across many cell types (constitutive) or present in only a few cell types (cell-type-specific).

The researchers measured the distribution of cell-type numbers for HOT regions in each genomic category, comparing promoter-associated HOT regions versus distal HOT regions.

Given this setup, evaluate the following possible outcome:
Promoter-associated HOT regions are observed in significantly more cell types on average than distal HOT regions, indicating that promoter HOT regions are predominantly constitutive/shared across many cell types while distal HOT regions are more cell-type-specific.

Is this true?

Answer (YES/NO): YES